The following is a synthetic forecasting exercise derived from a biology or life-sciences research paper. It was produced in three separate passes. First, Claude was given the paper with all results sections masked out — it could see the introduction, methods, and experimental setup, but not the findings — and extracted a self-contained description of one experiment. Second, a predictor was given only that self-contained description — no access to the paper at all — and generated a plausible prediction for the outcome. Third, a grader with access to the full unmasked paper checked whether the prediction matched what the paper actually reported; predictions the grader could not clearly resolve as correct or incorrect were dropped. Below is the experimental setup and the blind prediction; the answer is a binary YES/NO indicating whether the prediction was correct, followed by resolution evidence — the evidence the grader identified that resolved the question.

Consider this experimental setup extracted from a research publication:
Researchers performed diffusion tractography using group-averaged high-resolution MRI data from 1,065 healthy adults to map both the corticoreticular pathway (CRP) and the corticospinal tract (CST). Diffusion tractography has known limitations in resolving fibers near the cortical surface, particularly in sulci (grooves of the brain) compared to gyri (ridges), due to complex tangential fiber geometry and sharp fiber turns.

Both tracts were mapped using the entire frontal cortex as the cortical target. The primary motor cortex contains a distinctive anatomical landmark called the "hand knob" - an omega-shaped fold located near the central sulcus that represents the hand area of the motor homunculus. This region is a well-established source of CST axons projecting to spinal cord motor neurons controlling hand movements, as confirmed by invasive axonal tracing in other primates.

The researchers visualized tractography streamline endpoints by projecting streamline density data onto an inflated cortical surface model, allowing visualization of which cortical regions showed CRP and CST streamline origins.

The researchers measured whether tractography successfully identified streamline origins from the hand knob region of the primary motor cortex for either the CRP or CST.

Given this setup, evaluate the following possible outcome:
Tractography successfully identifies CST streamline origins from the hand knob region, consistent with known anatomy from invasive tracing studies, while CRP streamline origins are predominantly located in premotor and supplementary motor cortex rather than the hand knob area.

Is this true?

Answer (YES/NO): NO